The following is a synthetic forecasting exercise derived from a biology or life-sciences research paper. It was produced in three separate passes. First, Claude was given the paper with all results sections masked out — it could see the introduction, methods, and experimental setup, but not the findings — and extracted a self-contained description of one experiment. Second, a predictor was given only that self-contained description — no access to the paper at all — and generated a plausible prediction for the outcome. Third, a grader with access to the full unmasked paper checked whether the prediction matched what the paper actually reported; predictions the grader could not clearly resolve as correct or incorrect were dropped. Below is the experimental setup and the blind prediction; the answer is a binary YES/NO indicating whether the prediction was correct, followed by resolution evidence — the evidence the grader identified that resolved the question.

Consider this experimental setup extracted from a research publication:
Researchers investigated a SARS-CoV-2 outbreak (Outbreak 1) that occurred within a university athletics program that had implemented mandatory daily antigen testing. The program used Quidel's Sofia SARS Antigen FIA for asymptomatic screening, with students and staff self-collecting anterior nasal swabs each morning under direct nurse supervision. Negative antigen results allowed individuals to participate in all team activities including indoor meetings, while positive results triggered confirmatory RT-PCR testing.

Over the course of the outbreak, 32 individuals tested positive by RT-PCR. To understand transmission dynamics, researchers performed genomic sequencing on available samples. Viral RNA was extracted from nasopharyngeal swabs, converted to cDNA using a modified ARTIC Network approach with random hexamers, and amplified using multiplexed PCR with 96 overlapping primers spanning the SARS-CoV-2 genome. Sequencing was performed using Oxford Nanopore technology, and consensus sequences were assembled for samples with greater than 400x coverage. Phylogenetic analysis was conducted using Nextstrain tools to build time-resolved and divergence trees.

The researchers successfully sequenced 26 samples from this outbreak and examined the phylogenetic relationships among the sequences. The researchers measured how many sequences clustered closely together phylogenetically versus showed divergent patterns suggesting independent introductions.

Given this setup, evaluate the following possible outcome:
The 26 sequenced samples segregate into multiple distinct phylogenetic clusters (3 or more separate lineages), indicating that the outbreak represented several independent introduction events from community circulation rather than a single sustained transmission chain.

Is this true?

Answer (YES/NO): NO